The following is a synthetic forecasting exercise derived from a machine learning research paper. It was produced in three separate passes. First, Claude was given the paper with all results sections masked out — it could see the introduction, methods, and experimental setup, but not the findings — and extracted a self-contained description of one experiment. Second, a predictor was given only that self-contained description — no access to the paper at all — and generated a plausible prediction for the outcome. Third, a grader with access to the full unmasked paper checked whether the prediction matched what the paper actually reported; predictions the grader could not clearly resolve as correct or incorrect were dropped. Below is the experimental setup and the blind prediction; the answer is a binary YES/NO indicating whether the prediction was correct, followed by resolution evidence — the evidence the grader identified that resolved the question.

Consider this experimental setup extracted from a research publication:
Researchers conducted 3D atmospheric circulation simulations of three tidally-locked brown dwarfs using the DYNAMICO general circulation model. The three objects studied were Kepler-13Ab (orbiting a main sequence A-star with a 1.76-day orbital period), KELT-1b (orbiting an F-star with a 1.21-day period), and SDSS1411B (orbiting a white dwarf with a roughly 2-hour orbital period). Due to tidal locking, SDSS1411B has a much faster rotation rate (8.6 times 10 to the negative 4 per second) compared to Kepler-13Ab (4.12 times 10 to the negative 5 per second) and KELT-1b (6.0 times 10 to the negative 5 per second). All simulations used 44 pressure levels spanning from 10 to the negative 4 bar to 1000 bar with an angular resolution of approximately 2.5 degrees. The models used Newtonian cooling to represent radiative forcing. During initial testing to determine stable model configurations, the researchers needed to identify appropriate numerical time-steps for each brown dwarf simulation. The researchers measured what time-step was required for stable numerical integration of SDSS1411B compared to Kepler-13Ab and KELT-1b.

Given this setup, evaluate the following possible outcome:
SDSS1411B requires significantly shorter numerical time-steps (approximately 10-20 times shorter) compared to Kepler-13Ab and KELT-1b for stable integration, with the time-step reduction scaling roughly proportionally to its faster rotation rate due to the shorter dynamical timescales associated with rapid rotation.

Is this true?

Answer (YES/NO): NO